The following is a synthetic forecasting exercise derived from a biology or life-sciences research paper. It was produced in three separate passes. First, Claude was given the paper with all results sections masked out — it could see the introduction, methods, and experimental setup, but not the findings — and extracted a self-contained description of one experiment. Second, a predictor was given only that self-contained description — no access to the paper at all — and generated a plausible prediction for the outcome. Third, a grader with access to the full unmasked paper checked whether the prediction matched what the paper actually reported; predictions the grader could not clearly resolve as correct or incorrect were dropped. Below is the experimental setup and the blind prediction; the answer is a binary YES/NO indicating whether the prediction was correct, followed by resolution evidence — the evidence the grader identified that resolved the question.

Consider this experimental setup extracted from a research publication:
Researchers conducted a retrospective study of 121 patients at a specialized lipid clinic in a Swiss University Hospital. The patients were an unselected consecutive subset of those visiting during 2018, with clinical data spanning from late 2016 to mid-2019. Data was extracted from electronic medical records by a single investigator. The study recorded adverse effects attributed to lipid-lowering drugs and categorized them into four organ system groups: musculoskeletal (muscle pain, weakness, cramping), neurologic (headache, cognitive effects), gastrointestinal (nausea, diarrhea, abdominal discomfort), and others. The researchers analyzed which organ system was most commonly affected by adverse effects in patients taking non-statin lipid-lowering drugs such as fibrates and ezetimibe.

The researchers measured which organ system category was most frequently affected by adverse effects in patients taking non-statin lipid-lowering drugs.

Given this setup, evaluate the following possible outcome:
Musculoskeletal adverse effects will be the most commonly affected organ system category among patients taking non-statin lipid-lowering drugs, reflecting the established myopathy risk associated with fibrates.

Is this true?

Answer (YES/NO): YES